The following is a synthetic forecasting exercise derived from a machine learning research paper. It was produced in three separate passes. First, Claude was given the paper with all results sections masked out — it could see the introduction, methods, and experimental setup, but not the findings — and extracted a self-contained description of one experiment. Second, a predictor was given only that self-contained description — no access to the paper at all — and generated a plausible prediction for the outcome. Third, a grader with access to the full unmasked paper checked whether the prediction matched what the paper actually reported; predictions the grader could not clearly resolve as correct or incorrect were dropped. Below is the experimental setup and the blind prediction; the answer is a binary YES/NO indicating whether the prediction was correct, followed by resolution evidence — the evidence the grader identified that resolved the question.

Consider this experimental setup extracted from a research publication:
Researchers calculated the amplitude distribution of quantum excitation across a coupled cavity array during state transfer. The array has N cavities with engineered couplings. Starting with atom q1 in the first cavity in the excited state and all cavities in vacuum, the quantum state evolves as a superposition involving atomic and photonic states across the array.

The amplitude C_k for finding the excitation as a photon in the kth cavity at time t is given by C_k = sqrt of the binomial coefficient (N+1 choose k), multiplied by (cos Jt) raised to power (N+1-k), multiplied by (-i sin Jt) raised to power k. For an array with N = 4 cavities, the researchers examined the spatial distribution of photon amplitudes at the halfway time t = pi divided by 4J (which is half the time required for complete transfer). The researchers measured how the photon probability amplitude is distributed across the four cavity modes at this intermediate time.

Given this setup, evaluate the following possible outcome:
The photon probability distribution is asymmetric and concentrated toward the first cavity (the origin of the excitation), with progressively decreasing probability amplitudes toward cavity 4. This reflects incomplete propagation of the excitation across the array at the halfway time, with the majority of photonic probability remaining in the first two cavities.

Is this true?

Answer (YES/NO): NO